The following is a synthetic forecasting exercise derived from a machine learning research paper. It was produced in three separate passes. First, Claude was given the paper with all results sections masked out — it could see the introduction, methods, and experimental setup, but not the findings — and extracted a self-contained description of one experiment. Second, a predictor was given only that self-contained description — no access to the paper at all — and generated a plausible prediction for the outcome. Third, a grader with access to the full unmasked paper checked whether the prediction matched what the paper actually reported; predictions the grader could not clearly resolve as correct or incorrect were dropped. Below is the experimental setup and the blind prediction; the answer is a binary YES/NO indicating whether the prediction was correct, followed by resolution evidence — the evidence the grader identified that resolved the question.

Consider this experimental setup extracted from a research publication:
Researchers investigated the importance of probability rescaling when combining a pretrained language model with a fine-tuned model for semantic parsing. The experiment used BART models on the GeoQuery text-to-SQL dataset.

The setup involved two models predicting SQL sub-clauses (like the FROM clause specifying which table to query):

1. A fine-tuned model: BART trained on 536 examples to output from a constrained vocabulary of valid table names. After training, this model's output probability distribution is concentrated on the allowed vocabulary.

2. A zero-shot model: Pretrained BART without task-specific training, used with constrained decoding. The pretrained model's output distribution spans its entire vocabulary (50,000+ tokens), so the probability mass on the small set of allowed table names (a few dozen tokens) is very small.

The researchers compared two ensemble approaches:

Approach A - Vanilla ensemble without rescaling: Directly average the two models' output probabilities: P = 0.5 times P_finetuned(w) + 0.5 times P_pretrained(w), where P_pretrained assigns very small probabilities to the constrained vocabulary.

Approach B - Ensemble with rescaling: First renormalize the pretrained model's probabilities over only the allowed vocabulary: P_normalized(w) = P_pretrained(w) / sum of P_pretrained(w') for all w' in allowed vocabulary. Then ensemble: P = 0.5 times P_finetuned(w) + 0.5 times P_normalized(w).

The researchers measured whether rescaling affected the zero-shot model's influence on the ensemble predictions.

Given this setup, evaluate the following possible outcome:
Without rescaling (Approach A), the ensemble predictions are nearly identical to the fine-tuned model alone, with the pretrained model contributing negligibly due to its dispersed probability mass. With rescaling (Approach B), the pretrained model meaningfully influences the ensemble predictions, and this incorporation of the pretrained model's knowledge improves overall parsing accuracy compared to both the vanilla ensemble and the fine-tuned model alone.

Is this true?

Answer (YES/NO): YES